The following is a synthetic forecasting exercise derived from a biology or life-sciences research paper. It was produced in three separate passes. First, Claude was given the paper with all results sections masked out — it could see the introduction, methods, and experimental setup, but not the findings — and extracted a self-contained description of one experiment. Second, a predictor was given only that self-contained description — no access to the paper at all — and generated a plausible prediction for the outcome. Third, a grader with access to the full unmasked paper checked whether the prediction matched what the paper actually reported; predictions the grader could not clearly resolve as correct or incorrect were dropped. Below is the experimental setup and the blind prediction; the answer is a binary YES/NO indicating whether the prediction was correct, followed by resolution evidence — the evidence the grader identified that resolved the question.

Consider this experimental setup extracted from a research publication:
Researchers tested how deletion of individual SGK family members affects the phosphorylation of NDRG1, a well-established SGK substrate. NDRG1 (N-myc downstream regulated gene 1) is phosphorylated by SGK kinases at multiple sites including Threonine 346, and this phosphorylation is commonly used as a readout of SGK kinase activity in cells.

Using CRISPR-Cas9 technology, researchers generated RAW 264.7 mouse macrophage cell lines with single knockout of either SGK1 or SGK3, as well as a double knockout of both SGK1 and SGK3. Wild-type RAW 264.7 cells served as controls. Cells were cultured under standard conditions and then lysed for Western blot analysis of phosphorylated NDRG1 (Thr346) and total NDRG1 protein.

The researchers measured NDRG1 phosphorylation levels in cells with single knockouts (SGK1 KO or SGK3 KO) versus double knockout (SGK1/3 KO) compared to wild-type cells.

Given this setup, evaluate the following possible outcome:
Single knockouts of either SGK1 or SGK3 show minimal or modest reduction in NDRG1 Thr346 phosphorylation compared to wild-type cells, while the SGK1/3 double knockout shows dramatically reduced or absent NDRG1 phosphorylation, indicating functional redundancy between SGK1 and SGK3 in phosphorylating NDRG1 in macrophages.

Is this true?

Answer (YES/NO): NO